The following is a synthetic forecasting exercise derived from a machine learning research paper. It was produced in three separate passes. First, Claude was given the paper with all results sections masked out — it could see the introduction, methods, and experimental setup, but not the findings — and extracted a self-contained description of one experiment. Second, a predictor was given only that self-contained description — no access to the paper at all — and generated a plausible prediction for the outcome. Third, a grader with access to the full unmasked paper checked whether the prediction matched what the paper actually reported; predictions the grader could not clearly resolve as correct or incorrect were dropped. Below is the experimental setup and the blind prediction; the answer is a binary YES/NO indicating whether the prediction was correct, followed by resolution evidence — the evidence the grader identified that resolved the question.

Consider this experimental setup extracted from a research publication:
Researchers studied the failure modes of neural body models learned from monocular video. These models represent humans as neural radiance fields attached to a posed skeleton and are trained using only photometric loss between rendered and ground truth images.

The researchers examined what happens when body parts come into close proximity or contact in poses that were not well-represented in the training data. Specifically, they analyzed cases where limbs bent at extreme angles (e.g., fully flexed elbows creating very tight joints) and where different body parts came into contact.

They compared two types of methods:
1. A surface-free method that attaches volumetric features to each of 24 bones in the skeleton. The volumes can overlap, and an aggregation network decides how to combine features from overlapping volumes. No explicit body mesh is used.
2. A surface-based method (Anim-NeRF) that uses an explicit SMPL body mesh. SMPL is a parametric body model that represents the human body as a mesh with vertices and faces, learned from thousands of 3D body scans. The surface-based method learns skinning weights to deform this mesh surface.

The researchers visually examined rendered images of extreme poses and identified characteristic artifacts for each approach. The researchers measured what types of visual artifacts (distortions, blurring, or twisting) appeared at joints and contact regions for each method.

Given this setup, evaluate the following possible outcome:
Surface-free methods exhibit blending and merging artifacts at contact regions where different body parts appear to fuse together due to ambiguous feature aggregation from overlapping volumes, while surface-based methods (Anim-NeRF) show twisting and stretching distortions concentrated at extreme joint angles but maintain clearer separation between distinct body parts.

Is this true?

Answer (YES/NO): NO